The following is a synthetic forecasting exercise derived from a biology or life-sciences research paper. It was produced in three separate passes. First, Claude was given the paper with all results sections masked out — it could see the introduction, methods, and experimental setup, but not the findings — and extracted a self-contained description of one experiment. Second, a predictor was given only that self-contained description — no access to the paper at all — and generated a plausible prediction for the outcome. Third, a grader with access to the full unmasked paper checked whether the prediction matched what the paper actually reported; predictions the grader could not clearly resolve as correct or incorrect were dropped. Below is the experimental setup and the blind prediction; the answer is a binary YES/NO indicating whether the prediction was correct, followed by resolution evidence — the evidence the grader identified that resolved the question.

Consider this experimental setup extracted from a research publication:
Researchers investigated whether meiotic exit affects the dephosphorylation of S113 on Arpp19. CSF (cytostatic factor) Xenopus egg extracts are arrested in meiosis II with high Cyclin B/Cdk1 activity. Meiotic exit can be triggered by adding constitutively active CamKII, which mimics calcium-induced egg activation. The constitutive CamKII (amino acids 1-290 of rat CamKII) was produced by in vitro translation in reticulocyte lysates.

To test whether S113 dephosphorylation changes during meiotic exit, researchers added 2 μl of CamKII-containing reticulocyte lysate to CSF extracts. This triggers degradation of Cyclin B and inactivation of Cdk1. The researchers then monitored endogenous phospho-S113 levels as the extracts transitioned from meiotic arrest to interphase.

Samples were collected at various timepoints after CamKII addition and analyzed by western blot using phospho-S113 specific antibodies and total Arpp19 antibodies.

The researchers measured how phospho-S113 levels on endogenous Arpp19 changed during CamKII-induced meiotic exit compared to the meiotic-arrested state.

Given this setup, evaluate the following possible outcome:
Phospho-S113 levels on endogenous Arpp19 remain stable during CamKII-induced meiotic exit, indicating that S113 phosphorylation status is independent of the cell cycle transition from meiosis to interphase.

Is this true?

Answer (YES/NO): NO